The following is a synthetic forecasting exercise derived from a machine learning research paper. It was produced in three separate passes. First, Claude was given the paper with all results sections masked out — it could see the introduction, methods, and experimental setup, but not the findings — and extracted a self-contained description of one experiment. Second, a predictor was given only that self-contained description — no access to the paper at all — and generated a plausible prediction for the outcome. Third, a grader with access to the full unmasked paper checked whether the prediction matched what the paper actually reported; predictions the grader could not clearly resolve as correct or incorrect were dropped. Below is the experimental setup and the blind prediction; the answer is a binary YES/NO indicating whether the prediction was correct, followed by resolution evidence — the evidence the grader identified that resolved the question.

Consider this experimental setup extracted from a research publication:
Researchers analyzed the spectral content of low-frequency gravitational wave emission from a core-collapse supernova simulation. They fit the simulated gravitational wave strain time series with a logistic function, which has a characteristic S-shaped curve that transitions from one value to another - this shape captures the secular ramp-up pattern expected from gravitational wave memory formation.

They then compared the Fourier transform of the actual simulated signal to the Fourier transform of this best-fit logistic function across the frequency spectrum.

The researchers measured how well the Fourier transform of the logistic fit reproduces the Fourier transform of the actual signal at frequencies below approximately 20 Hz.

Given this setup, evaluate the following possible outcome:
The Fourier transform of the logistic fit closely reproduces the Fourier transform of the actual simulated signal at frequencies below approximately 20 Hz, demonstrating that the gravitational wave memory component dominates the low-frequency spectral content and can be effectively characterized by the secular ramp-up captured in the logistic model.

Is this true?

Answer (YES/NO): YES